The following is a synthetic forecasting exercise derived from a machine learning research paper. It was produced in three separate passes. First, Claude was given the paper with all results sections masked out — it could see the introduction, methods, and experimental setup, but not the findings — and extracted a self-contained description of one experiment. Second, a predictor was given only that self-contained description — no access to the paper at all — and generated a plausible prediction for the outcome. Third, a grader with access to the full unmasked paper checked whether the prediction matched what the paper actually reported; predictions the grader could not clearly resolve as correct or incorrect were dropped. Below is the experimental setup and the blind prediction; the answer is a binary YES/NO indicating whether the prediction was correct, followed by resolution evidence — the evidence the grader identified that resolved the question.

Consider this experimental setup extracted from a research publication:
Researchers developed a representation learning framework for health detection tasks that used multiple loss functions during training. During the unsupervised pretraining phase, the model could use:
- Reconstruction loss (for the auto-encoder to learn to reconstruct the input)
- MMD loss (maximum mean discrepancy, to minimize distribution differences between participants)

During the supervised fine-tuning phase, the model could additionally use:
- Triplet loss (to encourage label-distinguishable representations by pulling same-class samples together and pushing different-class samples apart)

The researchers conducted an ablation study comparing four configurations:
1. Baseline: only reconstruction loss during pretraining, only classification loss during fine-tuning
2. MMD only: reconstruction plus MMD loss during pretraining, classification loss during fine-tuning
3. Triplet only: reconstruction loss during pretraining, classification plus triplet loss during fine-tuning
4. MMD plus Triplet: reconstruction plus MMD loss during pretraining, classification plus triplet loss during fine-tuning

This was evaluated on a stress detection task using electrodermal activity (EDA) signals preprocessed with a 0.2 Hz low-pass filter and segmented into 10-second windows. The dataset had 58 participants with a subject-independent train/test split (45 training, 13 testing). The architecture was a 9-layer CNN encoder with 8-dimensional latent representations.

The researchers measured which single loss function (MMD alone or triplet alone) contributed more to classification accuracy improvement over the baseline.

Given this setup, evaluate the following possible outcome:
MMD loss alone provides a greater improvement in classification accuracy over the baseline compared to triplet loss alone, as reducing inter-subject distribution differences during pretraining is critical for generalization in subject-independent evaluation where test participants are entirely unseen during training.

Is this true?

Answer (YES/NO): NO